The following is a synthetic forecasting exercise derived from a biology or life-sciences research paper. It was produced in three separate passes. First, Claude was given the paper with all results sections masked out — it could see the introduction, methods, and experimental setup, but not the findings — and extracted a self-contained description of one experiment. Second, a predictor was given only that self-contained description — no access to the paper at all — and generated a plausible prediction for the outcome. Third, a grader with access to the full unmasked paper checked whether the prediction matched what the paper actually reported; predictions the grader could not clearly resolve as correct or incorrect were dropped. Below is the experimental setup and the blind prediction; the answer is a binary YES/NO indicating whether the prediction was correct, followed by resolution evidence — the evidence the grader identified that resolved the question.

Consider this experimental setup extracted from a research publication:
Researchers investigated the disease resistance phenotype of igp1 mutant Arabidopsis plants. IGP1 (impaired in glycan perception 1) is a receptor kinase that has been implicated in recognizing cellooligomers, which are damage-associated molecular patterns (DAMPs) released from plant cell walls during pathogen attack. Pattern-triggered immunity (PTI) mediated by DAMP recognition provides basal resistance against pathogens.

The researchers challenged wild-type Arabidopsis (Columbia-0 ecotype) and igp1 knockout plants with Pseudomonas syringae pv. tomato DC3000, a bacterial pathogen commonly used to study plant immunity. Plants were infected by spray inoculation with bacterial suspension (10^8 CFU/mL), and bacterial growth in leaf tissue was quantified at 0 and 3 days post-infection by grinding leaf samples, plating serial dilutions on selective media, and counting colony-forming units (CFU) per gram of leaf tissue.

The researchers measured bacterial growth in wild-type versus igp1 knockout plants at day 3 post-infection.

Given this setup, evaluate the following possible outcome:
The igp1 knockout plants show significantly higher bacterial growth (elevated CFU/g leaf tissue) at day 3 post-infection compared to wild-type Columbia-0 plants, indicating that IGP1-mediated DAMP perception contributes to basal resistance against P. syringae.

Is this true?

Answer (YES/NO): YES